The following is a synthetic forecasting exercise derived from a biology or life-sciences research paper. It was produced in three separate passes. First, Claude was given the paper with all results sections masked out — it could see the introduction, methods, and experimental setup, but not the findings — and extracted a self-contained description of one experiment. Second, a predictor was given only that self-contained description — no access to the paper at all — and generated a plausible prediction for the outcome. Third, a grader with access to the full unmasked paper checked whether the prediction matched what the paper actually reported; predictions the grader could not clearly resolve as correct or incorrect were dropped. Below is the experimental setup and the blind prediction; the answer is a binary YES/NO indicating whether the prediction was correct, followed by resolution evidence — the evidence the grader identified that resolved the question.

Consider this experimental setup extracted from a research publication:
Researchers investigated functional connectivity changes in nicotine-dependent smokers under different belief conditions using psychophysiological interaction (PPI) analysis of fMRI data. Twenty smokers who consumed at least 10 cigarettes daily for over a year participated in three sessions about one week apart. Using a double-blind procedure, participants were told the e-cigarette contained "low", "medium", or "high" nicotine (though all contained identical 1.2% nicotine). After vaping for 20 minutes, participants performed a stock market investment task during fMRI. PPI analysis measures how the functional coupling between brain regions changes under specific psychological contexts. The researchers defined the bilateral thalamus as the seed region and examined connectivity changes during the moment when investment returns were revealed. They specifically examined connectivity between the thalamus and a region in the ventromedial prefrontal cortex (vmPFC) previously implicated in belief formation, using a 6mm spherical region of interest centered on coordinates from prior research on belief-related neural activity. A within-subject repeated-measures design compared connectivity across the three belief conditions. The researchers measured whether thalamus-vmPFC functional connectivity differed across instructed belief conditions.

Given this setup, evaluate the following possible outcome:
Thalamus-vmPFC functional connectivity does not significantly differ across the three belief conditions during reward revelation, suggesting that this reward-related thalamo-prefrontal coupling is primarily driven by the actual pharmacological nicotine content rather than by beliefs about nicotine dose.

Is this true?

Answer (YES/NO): NO